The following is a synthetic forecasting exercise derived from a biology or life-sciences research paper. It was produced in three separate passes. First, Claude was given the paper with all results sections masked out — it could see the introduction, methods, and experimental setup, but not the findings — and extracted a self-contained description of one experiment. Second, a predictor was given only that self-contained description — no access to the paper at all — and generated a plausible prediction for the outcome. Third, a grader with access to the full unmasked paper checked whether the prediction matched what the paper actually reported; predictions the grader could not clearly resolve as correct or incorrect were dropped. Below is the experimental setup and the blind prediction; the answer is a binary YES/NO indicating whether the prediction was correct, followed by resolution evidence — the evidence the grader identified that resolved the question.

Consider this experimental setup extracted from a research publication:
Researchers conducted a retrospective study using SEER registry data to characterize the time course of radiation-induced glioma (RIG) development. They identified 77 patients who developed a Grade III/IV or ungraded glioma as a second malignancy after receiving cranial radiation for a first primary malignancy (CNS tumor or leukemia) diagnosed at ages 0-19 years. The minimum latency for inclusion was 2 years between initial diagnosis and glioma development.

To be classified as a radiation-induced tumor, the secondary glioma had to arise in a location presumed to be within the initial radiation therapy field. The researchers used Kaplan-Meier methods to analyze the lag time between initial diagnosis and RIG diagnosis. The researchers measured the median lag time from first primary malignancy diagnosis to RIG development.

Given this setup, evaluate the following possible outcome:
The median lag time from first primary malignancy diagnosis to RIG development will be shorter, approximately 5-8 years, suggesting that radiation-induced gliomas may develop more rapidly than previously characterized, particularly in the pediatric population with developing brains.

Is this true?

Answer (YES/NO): NO